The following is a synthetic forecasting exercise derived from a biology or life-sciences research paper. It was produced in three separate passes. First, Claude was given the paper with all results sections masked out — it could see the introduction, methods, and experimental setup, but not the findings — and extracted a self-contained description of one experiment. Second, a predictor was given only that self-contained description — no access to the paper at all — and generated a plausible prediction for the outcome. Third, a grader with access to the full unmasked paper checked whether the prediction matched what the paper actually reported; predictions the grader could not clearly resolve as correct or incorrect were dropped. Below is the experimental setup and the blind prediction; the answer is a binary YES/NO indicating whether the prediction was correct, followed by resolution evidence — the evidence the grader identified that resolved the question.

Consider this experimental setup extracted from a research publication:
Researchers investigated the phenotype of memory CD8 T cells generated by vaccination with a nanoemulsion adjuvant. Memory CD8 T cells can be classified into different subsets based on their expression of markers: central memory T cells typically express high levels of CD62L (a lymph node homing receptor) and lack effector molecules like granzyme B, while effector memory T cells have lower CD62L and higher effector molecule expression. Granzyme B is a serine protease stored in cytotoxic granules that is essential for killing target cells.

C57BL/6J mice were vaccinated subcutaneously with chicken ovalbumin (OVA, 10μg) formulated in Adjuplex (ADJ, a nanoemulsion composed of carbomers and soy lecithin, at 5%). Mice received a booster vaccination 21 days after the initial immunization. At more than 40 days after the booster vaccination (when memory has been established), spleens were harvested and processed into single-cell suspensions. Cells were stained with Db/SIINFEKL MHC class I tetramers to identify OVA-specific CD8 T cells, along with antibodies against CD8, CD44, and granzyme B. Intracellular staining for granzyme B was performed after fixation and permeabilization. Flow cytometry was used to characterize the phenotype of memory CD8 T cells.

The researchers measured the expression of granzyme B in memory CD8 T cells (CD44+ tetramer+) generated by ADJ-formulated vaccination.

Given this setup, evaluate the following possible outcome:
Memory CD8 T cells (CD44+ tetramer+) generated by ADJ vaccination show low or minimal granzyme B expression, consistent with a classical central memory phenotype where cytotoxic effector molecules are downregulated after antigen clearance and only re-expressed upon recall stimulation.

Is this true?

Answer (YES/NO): NO